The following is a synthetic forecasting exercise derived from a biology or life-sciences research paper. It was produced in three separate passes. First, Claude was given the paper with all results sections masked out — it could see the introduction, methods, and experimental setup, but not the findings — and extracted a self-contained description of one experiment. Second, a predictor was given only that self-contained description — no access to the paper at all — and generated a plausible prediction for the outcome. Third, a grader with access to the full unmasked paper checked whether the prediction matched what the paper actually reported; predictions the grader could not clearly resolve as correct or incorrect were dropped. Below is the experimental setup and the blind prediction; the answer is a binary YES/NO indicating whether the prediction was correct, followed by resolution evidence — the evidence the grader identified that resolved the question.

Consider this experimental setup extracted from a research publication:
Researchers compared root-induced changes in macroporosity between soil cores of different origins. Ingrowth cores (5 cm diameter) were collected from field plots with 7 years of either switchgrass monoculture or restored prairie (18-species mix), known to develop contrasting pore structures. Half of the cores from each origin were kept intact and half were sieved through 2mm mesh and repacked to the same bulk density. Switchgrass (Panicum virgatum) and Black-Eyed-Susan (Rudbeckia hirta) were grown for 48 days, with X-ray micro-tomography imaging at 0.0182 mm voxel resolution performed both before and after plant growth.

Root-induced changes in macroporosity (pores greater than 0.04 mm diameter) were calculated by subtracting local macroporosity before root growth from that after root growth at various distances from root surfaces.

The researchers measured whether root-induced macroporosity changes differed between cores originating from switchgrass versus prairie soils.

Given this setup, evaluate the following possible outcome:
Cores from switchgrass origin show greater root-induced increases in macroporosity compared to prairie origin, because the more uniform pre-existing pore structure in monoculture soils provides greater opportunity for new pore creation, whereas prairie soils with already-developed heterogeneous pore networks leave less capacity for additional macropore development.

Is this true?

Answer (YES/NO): NO